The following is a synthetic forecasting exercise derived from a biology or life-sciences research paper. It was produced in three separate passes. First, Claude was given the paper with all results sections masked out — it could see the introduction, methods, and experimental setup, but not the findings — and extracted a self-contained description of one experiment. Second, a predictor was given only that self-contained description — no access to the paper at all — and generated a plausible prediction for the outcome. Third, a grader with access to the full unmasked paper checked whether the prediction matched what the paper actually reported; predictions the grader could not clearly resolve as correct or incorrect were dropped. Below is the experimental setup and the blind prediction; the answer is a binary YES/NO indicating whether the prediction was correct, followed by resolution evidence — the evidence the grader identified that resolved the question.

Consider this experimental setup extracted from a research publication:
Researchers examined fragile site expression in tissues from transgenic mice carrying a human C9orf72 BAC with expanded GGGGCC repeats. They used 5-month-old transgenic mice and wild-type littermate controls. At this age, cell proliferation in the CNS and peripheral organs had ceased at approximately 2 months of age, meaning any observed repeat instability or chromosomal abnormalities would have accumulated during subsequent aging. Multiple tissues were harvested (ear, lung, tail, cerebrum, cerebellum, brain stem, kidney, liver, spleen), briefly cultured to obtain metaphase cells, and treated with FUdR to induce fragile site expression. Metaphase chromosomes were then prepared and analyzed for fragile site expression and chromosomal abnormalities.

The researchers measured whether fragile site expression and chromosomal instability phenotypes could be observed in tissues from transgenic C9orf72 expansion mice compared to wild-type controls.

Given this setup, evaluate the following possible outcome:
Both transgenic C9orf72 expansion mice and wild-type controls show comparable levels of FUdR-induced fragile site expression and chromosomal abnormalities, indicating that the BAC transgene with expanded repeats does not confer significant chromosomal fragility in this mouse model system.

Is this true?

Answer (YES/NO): NO